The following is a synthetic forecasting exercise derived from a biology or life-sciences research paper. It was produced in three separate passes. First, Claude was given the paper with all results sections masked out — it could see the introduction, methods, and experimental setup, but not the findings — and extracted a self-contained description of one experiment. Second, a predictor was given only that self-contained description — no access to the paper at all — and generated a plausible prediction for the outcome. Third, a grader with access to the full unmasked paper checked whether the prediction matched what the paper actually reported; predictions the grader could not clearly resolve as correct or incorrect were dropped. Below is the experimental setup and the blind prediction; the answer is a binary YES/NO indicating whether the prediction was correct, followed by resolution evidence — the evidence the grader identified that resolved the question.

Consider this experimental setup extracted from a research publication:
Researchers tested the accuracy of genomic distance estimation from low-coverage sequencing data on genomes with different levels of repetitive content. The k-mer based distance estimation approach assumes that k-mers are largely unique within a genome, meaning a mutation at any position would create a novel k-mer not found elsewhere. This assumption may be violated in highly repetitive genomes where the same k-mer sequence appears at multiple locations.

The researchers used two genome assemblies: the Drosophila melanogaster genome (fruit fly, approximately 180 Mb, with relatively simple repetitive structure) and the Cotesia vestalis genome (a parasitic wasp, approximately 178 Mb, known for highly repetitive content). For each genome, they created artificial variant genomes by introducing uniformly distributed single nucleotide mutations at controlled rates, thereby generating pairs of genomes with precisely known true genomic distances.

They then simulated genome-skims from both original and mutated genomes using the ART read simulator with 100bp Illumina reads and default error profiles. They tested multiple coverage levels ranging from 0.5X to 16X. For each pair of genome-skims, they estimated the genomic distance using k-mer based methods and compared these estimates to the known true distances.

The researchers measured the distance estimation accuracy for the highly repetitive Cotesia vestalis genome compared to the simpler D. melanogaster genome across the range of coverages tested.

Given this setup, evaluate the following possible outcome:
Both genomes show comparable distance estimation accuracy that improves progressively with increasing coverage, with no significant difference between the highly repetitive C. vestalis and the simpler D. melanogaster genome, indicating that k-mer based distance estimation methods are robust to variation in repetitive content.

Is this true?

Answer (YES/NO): YES